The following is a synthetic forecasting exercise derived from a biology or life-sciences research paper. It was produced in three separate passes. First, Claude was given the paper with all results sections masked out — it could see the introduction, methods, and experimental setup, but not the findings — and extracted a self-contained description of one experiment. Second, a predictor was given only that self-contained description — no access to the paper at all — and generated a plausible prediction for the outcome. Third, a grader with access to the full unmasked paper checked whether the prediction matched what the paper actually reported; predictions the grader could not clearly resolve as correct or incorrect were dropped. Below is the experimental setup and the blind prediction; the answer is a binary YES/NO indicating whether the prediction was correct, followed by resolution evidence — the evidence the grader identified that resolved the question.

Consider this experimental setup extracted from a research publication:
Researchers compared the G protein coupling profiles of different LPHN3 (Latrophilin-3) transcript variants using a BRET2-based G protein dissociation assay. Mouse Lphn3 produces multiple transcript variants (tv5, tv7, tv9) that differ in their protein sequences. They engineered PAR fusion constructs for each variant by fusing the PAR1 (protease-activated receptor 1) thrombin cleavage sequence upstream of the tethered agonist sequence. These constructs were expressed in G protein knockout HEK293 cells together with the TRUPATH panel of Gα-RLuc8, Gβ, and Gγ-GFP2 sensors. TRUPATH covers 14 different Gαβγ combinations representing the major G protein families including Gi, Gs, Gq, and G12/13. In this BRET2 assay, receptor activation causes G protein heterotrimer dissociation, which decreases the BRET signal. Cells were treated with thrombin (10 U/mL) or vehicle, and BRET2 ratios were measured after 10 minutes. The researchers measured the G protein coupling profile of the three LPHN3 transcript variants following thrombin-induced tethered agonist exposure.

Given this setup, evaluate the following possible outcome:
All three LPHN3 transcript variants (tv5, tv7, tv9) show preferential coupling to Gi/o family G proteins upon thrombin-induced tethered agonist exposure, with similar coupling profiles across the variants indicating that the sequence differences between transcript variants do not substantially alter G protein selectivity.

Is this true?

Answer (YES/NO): NO